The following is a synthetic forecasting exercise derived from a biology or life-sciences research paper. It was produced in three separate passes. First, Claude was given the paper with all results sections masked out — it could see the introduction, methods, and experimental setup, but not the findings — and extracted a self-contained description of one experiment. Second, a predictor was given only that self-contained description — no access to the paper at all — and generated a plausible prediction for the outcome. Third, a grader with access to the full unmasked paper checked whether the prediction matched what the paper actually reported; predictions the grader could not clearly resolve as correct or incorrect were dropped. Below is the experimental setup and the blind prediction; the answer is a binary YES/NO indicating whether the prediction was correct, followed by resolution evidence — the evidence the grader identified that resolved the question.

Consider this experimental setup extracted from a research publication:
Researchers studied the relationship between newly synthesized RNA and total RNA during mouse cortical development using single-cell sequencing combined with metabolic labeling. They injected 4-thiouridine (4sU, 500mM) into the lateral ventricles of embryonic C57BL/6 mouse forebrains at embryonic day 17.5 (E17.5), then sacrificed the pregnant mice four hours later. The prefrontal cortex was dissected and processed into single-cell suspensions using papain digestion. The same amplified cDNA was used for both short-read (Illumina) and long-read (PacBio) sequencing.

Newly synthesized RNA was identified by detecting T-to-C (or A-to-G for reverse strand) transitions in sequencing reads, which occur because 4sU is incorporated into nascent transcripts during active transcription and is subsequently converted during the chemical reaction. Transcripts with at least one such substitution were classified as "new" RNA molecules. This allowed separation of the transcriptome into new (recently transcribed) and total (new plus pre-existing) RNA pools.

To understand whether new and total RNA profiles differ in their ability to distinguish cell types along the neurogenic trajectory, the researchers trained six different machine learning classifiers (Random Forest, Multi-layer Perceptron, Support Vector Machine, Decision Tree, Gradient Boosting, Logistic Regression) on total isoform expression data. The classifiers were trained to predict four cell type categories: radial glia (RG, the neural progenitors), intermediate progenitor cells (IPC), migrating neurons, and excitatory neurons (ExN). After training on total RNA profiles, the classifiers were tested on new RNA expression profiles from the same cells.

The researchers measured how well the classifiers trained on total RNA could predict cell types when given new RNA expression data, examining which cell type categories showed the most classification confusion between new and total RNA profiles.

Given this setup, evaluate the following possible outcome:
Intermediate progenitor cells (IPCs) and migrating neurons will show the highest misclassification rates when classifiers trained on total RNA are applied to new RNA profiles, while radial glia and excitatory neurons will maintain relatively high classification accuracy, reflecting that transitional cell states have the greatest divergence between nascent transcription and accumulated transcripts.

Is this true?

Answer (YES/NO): YES